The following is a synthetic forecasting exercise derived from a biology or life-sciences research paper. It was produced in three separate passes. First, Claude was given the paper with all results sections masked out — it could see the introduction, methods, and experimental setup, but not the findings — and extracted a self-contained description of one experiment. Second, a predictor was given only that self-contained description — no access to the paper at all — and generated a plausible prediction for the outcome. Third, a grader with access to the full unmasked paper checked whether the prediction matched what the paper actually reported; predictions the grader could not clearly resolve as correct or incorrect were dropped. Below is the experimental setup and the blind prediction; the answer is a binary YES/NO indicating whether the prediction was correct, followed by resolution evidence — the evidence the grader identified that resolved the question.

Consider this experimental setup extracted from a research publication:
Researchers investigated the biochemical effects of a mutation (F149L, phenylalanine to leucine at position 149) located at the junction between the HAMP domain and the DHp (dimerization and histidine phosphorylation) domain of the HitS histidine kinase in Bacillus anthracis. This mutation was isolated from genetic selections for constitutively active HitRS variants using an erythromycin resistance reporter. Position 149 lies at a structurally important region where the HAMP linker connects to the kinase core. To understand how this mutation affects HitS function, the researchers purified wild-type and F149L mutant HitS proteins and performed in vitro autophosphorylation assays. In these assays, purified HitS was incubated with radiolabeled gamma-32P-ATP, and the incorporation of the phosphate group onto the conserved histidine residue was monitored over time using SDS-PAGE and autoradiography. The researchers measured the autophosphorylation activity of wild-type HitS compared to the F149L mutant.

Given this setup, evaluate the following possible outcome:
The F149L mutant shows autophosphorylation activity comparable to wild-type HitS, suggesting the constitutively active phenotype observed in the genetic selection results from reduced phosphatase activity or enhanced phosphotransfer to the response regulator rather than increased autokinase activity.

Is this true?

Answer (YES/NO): NO